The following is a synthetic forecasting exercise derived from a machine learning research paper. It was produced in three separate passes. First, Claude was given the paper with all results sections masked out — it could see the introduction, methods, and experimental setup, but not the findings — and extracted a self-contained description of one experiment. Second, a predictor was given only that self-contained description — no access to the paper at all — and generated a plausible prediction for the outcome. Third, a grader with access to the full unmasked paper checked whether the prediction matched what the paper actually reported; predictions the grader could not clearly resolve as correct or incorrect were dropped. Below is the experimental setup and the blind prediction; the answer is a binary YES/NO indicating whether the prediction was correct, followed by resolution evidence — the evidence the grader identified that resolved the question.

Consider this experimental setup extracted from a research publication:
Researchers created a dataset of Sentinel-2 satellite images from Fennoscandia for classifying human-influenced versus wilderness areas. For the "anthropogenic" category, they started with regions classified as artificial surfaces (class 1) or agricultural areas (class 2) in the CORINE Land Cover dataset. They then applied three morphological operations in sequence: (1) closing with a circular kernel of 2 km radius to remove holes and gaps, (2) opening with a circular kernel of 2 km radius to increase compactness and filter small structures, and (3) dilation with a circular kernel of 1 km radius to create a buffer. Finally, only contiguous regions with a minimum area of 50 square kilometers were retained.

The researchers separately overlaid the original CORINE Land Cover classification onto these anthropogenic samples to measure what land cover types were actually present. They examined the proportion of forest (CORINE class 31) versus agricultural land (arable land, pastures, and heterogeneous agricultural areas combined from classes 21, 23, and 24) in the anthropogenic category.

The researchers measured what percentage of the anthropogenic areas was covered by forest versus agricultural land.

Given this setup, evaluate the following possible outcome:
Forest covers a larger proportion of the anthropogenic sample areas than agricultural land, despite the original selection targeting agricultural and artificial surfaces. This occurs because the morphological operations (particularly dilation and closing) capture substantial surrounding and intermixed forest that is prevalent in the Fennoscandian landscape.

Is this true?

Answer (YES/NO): YES